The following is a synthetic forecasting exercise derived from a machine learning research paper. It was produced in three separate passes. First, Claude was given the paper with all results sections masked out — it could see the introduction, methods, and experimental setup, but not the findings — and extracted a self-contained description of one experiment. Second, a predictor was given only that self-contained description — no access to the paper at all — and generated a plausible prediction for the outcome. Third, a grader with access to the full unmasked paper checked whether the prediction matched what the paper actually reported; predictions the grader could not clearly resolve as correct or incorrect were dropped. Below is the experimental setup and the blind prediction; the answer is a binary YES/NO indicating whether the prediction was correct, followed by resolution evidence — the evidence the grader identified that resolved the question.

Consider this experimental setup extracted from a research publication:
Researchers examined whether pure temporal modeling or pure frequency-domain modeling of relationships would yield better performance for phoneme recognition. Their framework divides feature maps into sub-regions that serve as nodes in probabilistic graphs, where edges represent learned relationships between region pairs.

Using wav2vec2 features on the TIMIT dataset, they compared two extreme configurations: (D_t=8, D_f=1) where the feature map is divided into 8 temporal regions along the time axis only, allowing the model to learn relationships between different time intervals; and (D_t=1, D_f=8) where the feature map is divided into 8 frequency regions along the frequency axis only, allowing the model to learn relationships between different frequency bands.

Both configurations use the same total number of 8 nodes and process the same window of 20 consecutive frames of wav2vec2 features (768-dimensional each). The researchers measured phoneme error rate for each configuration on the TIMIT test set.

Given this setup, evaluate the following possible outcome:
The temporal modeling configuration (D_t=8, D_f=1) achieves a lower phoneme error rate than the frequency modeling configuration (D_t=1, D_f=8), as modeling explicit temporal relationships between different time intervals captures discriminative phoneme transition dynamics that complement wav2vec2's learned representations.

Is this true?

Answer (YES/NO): NO